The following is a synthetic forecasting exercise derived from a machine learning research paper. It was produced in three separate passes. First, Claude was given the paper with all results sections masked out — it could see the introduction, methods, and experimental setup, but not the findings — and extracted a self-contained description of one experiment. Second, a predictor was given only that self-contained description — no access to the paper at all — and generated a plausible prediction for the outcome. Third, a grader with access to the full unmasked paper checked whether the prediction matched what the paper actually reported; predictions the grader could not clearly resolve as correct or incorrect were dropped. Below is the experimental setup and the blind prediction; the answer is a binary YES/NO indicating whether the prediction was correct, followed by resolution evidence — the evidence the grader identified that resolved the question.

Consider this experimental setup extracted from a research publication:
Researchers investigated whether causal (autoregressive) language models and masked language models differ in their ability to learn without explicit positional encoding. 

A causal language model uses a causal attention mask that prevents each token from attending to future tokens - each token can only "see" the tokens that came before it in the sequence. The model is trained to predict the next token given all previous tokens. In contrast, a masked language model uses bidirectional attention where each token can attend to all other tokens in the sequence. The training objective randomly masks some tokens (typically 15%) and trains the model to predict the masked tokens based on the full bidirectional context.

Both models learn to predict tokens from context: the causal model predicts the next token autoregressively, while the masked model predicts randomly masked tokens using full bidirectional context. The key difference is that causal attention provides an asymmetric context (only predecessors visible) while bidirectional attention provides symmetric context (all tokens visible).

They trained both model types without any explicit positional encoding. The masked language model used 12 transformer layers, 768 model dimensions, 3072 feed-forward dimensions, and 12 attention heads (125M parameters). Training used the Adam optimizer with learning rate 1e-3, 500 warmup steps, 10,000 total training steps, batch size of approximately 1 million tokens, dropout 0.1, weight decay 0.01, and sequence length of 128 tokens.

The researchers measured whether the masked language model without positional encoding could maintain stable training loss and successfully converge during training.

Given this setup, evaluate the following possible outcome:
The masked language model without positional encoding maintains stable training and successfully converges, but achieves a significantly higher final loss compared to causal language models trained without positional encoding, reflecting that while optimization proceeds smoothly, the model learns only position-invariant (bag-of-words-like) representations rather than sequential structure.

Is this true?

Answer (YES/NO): NO